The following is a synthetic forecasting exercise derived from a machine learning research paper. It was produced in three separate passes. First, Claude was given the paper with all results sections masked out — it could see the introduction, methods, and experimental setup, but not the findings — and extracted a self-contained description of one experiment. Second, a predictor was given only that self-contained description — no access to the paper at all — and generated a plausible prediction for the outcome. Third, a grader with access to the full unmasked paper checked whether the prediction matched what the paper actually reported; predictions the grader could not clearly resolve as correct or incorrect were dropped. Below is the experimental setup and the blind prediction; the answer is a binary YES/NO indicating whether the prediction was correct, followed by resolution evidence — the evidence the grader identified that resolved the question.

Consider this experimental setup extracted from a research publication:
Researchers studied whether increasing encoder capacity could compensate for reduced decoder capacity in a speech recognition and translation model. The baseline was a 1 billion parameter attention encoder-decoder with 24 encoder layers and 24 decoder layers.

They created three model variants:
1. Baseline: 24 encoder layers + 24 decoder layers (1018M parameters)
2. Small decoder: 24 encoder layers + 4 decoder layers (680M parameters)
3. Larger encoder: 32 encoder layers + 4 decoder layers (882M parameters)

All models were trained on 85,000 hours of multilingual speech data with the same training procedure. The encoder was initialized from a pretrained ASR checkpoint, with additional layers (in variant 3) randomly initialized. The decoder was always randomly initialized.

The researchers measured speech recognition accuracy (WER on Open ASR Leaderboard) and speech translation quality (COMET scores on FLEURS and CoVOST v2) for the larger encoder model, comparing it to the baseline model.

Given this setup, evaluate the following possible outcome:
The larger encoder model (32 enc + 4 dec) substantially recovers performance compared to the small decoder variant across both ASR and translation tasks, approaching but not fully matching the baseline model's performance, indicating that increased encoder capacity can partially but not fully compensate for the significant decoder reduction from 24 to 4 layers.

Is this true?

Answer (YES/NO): NO